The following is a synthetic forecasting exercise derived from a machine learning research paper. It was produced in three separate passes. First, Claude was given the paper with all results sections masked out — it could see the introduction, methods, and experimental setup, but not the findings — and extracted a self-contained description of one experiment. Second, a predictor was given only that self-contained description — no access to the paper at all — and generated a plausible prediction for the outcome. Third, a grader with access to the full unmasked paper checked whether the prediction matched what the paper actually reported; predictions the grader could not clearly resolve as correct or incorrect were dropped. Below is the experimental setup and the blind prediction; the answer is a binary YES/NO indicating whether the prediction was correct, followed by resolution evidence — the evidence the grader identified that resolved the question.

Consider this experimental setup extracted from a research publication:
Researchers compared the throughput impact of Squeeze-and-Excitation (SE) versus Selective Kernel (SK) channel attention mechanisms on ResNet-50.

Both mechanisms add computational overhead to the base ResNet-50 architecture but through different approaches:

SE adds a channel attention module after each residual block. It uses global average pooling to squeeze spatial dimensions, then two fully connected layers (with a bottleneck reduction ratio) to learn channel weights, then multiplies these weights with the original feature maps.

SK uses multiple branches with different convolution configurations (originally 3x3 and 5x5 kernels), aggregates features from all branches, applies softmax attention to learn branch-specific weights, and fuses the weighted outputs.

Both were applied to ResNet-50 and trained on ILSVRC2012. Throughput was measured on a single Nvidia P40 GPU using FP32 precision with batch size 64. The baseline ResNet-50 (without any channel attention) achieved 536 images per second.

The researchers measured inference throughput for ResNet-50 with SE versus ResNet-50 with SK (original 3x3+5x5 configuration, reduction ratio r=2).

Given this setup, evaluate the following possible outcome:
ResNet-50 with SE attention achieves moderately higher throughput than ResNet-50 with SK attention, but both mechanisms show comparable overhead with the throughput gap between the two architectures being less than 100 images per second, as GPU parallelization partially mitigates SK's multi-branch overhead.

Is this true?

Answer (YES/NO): NO